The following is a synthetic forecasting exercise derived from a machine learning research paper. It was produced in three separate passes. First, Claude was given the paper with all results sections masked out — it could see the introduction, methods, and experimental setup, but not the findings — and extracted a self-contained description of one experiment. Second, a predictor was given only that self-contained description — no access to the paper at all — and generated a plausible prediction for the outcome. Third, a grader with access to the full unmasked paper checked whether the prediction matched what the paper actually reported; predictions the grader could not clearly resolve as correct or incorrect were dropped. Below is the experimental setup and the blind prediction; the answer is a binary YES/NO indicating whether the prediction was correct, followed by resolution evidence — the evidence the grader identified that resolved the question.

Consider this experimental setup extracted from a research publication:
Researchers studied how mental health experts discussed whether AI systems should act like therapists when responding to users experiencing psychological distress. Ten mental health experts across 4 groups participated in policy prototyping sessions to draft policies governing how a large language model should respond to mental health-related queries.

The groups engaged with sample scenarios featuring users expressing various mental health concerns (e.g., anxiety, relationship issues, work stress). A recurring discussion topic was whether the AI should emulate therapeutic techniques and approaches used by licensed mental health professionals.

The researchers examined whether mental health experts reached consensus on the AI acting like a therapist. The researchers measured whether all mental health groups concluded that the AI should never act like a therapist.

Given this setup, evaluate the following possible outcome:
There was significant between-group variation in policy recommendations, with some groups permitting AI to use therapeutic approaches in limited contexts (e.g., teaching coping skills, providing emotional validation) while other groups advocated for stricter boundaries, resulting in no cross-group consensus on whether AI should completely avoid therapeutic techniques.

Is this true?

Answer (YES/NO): NO